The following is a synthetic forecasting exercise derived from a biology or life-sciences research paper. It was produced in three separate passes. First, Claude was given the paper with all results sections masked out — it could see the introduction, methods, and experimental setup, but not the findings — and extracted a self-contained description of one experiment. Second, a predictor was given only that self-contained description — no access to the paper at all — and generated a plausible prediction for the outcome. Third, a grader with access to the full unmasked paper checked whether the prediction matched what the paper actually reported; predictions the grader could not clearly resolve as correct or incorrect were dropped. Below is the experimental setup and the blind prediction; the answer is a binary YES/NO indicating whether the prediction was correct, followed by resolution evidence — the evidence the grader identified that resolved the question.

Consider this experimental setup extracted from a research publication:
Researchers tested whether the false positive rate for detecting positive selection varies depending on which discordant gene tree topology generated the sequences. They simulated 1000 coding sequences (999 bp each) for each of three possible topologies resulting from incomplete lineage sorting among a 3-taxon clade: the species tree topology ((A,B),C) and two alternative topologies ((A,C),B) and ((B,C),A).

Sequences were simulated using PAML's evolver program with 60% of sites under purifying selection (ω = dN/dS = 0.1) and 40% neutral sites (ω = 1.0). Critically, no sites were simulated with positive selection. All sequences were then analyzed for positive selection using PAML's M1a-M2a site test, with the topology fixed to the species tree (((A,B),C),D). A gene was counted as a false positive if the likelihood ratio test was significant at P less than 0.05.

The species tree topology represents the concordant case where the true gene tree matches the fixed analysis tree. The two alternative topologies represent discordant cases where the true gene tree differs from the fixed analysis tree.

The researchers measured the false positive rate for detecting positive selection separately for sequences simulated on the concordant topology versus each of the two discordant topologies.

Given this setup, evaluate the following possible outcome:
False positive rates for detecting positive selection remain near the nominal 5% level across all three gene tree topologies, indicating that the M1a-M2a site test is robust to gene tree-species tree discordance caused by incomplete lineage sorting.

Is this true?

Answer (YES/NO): NO